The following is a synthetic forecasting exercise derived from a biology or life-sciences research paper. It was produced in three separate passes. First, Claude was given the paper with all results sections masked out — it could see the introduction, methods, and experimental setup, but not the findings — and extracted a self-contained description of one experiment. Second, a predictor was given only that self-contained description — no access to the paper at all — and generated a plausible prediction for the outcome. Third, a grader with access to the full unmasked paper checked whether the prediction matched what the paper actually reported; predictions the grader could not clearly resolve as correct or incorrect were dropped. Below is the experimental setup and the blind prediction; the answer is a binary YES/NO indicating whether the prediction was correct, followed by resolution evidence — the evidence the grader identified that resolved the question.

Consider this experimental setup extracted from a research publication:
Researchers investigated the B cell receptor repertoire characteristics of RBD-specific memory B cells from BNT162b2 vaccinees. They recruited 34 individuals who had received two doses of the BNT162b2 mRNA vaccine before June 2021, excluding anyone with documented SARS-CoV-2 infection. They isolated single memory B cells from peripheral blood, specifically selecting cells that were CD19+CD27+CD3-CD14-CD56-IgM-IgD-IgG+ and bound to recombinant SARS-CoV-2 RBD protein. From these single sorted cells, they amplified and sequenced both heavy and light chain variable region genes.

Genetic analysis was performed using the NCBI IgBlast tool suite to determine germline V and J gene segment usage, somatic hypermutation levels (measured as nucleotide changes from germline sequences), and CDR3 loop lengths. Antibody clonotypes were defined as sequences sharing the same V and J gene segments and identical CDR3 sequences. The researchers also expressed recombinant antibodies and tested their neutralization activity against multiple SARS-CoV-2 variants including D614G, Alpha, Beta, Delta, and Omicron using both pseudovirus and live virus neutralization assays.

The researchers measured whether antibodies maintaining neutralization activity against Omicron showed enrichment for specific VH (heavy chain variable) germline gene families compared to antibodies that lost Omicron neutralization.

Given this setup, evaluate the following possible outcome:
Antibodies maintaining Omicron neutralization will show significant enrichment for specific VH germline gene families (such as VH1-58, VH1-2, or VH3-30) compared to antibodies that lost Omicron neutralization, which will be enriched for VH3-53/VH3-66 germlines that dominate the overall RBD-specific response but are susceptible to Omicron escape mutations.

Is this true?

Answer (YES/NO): NO